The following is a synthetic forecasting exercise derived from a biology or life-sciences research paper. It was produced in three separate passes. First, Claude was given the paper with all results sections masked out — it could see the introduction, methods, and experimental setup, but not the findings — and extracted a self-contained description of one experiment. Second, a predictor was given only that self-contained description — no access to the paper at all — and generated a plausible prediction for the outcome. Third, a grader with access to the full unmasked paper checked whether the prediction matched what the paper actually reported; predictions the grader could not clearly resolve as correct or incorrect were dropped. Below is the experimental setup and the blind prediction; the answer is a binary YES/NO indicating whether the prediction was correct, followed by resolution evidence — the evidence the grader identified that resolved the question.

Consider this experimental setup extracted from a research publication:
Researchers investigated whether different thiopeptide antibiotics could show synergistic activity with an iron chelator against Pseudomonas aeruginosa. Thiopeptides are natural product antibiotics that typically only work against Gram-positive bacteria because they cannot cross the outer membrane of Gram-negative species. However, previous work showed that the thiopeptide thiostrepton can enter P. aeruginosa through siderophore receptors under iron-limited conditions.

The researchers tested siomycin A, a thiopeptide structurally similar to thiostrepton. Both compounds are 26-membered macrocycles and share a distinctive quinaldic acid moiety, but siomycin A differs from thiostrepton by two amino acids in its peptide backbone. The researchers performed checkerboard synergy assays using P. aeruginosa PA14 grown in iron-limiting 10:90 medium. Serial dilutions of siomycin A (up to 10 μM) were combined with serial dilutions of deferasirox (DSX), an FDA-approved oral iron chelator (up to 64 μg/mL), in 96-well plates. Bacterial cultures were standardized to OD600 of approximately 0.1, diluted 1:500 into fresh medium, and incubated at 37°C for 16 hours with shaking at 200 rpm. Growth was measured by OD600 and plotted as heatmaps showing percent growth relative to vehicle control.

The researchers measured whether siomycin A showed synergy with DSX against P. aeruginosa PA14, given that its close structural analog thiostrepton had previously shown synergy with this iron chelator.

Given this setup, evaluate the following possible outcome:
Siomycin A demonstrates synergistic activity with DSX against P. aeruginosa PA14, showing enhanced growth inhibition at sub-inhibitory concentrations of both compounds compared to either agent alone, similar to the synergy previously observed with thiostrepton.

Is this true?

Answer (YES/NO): YES